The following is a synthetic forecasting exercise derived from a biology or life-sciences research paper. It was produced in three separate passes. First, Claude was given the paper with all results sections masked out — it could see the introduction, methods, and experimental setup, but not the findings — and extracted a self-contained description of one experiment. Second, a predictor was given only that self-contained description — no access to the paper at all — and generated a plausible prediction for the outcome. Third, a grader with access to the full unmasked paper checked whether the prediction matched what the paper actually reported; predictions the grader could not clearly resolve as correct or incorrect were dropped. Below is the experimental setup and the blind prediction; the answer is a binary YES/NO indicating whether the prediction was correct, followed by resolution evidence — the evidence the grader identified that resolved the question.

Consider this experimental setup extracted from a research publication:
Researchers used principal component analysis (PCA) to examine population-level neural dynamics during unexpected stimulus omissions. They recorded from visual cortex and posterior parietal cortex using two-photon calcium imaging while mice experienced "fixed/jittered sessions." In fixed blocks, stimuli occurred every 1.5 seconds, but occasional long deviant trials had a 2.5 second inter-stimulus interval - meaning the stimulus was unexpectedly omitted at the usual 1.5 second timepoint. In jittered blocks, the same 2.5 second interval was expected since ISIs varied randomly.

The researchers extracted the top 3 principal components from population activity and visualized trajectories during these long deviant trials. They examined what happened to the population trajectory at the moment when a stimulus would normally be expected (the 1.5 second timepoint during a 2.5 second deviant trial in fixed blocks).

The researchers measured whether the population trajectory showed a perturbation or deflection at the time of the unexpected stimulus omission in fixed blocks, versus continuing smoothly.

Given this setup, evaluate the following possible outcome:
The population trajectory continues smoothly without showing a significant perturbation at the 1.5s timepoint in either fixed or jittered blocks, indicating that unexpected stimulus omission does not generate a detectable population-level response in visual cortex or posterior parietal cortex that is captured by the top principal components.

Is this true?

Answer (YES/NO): YES